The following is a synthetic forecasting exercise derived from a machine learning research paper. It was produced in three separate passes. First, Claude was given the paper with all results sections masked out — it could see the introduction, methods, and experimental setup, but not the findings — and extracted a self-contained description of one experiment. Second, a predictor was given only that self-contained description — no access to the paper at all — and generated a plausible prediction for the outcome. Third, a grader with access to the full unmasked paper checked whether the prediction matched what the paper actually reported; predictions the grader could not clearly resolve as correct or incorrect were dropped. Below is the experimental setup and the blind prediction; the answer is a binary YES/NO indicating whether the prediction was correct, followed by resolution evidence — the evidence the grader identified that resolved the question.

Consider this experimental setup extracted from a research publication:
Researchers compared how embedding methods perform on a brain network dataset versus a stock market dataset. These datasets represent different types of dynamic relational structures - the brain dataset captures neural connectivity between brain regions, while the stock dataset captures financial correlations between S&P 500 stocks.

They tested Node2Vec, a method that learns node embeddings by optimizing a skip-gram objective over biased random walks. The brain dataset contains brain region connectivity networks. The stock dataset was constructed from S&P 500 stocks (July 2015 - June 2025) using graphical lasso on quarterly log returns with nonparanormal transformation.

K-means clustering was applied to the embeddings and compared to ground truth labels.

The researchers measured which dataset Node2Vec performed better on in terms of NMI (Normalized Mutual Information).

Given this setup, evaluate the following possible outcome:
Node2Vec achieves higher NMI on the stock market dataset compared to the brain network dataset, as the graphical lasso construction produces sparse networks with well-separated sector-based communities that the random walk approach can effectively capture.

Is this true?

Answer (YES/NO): YES